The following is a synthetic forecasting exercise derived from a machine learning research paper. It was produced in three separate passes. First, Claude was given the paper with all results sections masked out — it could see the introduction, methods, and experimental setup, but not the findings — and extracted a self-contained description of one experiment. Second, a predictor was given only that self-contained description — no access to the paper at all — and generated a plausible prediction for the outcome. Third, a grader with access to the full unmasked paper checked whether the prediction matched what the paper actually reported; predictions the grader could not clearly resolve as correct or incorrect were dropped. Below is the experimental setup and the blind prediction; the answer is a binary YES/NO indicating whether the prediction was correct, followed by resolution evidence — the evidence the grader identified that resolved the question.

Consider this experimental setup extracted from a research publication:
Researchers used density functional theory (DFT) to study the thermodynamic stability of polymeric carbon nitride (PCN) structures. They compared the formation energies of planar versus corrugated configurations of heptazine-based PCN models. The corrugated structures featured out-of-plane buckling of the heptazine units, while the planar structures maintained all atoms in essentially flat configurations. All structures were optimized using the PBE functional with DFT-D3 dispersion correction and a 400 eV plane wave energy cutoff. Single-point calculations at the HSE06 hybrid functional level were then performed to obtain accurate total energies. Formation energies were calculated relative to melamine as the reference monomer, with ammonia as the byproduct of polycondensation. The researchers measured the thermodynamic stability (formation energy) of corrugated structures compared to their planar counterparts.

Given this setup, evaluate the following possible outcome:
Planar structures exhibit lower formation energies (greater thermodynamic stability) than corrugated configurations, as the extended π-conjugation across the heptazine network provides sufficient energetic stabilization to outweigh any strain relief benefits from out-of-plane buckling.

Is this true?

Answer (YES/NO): NO